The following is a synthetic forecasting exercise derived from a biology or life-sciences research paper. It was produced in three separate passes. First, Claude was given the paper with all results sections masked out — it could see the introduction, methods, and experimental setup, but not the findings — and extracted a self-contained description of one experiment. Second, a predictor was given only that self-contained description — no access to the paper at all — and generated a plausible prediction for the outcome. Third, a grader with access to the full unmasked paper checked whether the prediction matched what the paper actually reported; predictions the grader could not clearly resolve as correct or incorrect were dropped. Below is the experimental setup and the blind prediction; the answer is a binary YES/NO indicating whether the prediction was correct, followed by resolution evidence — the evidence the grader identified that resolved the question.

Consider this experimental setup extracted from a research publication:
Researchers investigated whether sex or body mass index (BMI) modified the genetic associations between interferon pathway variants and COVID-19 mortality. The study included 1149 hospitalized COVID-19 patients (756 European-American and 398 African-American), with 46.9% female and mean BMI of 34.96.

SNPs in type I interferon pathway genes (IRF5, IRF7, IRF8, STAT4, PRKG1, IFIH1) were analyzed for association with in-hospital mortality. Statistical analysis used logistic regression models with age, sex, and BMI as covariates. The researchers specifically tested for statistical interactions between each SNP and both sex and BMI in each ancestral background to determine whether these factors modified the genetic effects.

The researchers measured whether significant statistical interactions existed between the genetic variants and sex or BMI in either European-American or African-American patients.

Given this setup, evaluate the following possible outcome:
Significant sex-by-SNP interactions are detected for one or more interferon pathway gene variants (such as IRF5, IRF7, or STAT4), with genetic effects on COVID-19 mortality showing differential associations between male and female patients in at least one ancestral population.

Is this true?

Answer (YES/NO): NO